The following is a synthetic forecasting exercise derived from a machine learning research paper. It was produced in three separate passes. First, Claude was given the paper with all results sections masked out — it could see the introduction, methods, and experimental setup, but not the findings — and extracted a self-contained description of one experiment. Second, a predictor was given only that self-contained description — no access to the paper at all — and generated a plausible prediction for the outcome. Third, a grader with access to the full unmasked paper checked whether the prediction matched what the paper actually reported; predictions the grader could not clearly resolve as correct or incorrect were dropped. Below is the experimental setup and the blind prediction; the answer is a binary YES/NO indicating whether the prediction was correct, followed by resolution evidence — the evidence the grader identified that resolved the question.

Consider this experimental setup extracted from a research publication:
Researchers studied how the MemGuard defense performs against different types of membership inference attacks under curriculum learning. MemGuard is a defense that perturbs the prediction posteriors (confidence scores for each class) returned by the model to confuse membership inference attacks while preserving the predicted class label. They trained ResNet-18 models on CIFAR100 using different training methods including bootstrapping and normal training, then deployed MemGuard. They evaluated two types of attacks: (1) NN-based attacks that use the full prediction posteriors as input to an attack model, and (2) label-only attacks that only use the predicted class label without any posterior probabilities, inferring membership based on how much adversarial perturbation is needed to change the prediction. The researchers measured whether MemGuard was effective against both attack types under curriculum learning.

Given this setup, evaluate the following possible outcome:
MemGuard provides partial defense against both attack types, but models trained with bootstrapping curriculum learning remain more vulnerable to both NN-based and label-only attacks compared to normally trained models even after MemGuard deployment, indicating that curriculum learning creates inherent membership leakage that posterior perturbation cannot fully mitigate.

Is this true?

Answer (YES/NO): NO